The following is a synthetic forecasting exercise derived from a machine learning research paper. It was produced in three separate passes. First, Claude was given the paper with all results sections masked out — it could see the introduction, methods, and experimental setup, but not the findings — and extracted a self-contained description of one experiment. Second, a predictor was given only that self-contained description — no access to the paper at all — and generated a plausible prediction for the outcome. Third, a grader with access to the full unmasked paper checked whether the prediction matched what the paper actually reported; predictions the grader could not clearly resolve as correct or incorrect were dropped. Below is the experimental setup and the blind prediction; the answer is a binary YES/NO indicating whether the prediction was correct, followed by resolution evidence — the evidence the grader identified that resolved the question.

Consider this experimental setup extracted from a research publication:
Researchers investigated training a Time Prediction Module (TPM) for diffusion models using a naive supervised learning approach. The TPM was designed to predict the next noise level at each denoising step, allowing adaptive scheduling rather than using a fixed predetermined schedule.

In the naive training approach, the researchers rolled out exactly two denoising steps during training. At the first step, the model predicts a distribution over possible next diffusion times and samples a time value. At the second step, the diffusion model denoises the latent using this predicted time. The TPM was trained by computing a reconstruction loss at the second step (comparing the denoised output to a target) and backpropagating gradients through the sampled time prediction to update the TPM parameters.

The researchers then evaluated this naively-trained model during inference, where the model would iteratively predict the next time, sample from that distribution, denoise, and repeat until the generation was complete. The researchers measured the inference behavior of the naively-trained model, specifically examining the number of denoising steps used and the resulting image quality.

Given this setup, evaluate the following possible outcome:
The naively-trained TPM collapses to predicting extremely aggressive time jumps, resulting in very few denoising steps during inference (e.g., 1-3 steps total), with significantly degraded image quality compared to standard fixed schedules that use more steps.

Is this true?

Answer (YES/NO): YES